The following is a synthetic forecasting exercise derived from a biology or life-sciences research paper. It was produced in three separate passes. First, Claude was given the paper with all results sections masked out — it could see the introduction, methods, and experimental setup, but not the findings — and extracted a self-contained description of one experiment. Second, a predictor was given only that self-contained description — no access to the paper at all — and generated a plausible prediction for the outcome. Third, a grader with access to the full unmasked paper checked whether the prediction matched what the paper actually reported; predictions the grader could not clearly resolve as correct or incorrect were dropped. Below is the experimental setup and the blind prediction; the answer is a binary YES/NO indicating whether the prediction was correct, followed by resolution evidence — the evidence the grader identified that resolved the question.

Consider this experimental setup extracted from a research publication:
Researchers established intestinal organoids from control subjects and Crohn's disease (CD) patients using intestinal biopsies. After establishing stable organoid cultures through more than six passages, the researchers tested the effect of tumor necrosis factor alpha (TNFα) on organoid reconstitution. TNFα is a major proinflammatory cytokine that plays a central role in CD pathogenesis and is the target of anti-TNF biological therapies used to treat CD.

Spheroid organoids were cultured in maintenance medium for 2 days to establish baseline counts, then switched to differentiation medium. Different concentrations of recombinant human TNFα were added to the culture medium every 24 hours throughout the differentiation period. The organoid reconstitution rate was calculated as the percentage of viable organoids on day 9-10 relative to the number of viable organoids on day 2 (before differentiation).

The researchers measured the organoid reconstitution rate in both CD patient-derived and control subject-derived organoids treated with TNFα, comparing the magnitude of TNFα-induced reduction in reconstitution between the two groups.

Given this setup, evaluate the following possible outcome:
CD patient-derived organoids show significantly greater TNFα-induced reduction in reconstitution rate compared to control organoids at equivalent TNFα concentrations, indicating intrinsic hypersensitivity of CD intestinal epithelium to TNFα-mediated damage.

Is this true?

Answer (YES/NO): YES